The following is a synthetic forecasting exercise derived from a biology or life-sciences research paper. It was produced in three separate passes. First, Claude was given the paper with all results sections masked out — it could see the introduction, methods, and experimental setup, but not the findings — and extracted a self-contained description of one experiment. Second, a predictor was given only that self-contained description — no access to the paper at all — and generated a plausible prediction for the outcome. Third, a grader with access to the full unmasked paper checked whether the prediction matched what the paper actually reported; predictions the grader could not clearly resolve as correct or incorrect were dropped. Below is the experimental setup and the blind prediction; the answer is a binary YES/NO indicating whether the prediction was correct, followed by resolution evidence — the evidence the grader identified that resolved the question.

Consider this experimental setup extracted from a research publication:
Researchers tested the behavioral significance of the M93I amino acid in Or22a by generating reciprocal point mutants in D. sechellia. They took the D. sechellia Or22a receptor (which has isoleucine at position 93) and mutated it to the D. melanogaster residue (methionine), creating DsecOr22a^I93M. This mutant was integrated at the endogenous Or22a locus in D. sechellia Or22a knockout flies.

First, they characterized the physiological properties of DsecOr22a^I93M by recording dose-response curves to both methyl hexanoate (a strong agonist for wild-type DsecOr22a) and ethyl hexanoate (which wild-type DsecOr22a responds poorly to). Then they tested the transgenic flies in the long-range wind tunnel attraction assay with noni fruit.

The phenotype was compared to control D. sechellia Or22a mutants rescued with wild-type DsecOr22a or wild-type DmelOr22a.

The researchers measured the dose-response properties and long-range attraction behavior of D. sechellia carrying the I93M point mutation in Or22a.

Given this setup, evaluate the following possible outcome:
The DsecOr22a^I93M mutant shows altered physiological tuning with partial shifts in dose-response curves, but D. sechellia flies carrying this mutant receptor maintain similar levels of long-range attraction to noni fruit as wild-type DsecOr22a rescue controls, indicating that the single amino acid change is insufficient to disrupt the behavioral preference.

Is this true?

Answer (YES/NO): NO